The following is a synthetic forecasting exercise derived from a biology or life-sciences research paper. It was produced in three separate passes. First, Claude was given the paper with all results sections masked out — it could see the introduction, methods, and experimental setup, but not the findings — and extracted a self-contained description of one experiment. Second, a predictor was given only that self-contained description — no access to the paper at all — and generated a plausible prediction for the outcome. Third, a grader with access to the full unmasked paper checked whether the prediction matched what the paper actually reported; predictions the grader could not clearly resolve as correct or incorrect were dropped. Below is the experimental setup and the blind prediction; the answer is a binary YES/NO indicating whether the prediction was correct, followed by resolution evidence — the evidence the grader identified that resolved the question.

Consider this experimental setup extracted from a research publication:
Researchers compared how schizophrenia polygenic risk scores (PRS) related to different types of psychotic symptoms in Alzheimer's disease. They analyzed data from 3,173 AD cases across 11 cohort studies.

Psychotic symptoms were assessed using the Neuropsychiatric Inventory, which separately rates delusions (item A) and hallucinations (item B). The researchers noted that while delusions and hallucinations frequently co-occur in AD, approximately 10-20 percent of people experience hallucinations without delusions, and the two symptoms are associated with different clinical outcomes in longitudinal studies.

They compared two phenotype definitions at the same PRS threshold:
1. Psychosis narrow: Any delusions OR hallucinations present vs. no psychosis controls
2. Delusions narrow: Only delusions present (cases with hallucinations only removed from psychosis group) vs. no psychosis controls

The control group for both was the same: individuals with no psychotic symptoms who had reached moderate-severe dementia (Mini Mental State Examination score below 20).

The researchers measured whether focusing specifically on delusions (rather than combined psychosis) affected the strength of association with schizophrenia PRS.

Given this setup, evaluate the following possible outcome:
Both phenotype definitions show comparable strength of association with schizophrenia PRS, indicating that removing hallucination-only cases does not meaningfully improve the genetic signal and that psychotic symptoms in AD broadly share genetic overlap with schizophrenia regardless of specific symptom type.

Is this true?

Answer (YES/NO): NO